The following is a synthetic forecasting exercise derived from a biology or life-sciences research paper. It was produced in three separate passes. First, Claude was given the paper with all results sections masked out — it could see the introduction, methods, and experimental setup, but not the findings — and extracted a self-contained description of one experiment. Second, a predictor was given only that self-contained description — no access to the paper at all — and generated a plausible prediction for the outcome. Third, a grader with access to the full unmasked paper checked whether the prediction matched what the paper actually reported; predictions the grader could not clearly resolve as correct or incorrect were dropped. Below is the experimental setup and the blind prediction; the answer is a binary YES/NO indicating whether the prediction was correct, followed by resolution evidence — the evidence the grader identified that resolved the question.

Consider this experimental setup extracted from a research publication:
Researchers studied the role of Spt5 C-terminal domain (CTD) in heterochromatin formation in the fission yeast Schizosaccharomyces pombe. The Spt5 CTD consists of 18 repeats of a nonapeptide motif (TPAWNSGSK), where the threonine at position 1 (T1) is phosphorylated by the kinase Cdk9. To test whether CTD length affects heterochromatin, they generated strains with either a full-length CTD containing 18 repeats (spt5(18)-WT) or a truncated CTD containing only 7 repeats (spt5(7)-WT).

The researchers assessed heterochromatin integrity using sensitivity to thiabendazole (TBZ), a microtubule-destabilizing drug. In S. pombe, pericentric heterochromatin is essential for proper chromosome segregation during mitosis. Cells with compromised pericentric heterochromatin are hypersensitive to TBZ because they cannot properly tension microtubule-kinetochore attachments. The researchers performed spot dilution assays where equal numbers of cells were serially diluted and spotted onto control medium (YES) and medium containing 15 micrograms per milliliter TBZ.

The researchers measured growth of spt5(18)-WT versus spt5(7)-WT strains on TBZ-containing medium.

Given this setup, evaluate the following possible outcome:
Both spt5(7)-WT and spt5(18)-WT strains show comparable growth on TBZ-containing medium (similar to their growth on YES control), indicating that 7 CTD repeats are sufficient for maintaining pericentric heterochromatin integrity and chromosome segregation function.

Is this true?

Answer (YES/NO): YES